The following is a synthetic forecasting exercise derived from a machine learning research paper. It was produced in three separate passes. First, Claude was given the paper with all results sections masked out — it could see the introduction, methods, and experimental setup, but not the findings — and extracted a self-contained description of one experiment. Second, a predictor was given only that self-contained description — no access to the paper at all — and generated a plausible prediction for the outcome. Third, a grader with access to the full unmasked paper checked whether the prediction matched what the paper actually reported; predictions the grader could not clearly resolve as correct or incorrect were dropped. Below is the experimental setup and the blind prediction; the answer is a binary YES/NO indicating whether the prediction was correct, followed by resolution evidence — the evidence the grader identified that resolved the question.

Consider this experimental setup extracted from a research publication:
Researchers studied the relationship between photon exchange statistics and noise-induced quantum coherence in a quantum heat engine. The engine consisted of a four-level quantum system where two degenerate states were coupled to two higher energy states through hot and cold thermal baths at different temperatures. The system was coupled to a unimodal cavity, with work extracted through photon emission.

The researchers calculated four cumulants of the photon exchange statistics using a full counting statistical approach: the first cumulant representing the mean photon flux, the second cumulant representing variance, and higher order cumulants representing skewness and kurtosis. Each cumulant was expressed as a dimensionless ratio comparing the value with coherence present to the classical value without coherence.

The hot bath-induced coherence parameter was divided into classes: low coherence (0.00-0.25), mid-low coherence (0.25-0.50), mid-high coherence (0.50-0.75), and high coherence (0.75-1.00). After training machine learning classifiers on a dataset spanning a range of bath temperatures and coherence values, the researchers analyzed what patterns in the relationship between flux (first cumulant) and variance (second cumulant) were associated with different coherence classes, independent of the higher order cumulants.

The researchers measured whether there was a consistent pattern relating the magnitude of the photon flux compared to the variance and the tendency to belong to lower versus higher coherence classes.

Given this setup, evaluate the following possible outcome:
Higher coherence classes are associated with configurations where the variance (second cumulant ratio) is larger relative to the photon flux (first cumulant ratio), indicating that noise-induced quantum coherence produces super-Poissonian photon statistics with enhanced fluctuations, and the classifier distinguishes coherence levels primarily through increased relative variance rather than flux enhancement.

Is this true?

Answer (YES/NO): NO